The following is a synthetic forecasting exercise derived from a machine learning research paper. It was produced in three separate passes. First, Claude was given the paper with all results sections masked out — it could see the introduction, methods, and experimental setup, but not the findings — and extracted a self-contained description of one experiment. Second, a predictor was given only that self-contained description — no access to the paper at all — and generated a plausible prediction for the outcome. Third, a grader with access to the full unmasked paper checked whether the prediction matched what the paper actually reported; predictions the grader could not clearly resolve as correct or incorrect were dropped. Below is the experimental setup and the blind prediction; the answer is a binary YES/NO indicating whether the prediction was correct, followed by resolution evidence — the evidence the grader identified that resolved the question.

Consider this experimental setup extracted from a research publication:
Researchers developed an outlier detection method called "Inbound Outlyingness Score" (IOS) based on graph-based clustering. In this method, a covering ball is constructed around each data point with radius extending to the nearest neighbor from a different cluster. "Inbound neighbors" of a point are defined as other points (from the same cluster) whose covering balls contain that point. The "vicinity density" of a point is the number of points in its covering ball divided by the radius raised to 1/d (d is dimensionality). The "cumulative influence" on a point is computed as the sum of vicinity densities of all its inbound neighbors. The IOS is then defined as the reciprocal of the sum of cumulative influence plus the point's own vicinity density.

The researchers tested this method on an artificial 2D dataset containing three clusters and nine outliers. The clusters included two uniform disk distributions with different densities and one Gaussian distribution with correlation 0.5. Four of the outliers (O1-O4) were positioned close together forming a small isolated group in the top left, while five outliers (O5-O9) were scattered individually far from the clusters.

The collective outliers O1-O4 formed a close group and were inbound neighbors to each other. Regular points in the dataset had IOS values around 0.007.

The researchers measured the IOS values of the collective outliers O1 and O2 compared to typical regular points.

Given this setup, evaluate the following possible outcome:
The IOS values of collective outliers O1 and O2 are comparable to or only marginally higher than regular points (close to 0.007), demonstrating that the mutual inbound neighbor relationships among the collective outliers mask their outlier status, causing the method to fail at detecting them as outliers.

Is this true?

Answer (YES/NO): NO